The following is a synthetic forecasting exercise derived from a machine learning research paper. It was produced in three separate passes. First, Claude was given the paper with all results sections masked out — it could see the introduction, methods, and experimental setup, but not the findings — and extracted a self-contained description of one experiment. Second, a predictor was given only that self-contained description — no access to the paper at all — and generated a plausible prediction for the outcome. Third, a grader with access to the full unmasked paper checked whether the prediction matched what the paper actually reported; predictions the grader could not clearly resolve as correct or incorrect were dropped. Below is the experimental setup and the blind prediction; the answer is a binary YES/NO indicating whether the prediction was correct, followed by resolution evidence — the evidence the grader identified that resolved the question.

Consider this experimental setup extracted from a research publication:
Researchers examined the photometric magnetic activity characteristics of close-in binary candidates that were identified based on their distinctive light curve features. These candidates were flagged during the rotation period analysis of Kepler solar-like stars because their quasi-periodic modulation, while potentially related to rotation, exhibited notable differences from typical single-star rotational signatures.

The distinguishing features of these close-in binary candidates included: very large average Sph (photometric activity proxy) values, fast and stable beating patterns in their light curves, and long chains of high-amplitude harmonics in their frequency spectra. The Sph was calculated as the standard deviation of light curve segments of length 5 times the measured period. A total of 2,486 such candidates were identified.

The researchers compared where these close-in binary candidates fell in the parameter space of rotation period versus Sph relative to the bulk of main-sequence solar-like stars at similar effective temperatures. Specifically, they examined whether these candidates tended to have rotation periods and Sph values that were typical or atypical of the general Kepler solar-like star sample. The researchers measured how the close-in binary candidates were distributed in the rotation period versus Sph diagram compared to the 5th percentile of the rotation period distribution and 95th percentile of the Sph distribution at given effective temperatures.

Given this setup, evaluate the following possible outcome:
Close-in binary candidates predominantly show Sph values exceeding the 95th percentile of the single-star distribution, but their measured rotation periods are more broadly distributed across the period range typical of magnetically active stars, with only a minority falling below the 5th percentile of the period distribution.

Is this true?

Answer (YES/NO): NO